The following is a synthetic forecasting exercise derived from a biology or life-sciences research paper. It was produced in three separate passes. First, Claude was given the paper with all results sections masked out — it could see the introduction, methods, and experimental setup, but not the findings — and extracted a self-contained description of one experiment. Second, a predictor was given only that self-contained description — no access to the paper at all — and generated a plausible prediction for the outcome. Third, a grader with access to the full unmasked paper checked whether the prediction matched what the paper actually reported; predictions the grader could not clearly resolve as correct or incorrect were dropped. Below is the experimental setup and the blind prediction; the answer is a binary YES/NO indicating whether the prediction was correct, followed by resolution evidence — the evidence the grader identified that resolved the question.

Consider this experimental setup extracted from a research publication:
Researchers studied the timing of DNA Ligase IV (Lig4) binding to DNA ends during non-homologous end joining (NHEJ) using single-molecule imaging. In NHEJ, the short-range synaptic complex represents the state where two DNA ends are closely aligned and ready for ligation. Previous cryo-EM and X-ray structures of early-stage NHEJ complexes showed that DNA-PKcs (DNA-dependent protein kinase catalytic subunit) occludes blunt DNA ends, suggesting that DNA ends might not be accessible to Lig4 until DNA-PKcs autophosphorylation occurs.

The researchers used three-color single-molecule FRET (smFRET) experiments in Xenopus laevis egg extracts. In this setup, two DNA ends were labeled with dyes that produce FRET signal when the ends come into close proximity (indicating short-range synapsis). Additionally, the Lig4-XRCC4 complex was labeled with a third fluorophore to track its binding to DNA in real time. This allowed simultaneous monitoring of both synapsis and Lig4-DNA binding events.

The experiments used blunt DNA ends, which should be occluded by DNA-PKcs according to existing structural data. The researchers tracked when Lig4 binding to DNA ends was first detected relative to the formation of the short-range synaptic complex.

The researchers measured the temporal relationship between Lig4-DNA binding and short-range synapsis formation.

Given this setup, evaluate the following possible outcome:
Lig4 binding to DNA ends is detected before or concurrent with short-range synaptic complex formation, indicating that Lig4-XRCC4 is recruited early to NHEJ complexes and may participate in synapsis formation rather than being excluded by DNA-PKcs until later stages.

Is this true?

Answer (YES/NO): YES